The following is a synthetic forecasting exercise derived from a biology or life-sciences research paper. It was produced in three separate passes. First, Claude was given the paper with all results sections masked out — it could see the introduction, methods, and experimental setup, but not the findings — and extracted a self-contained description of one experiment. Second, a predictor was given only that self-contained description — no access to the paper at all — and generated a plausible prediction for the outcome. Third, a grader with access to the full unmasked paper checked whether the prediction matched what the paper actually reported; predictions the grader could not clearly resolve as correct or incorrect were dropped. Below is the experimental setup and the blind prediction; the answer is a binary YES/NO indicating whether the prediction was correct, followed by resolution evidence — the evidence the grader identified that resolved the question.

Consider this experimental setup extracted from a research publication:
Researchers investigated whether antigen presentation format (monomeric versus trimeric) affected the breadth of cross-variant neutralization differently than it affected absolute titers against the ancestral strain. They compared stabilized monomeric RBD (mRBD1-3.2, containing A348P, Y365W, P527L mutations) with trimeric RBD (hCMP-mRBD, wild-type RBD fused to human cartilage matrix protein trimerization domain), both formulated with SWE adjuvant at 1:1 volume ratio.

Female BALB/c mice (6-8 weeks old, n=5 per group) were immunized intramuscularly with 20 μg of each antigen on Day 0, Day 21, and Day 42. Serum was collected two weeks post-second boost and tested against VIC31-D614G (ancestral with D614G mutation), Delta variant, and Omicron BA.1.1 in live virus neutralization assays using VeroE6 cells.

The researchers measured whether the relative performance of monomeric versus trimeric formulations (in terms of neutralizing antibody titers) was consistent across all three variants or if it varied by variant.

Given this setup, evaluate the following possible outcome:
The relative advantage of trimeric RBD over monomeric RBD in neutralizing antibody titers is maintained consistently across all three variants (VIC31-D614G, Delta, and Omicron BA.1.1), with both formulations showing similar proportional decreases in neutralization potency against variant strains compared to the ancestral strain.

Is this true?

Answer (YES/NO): NO